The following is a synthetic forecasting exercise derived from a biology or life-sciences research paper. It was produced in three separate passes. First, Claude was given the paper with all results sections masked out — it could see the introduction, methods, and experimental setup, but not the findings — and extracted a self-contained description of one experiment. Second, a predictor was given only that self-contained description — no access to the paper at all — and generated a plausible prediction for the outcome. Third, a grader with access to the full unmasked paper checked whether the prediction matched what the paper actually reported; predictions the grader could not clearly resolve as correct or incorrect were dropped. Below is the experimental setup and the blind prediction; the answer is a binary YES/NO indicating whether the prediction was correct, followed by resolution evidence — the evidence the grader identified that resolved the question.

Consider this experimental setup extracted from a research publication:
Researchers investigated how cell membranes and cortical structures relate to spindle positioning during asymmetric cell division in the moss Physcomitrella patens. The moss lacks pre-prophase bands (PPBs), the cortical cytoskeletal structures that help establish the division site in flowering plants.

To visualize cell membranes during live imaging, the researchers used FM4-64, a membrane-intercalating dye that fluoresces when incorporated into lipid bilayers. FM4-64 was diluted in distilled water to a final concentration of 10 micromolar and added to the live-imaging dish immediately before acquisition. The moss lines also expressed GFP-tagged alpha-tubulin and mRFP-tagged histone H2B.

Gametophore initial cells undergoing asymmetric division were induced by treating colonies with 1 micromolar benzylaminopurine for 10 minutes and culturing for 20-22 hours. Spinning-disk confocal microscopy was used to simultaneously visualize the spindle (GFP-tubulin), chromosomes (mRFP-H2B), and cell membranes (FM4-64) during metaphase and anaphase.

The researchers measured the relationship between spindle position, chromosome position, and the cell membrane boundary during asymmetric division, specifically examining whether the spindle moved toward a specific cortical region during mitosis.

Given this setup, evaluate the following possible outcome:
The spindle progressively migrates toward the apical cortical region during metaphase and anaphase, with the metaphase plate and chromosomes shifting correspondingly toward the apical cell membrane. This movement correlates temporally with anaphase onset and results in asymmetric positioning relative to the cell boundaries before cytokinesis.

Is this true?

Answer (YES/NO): NO